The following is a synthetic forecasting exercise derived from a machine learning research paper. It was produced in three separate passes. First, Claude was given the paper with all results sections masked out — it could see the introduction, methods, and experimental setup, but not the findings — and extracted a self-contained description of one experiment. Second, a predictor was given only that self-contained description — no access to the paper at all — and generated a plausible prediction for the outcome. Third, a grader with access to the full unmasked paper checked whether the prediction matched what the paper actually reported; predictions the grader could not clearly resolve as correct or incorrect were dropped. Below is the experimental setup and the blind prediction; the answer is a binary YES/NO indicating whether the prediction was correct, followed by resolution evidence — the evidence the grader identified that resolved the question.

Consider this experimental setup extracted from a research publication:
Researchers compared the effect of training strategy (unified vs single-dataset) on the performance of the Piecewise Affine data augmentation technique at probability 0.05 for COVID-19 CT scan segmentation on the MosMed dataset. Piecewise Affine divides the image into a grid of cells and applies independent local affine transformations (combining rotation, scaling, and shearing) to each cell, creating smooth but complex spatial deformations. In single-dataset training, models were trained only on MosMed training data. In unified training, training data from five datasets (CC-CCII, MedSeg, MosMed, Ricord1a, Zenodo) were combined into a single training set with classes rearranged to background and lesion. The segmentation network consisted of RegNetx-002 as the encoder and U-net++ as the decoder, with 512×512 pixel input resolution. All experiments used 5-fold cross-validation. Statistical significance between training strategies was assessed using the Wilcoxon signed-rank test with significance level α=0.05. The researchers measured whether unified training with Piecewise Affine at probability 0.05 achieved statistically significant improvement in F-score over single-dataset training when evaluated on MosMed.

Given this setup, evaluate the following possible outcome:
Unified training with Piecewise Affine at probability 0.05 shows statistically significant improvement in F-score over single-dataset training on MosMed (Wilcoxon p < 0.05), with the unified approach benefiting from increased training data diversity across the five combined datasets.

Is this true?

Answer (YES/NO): YES